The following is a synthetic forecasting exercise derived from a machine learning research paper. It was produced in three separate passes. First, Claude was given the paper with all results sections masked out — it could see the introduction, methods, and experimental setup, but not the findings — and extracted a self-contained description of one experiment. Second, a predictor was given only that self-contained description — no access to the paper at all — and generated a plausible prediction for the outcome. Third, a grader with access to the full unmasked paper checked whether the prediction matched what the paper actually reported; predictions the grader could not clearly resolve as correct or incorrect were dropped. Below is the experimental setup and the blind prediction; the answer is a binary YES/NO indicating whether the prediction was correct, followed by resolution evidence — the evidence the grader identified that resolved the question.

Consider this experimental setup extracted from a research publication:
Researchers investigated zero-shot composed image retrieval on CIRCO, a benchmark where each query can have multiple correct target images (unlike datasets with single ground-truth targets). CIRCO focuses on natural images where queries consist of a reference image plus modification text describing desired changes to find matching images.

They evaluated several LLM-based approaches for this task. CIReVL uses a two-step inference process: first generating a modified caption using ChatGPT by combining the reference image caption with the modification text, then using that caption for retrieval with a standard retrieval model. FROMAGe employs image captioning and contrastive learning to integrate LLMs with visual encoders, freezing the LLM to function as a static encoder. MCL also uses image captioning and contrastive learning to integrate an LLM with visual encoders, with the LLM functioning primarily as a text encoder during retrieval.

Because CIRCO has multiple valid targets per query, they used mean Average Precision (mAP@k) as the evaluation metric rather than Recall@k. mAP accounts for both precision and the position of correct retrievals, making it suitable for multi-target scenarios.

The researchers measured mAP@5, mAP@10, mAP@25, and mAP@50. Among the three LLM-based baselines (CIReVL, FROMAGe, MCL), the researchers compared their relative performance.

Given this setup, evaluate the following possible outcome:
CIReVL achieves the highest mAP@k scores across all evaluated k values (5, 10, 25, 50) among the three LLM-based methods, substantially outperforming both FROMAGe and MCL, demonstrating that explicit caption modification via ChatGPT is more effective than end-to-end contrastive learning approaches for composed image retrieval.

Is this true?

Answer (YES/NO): NO